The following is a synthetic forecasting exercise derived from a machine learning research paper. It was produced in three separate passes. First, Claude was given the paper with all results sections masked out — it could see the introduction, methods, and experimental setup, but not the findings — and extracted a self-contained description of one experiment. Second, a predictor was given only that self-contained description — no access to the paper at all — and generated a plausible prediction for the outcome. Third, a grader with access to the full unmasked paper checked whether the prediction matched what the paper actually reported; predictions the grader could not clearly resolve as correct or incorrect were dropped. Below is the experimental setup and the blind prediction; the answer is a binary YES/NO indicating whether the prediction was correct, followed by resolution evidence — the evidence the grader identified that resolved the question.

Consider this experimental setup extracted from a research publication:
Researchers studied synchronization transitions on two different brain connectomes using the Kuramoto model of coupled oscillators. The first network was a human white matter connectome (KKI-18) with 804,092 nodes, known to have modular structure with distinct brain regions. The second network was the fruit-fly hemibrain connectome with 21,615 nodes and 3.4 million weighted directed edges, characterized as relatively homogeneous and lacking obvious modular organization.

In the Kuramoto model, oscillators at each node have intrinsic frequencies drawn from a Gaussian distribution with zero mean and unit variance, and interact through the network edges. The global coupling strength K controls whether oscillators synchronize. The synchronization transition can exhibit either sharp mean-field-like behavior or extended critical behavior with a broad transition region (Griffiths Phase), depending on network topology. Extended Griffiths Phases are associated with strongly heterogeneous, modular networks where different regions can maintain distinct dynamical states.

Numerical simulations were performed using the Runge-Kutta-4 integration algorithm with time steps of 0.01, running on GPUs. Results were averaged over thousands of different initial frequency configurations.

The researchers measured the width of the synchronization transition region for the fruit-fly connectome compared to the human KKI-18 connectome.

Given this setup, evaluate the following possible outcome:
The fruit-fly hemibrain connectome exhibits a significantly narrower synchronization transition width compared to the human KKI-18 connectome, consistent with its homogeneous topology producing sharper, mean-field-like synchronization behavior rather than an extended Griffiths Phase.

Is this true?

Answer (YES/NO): YES